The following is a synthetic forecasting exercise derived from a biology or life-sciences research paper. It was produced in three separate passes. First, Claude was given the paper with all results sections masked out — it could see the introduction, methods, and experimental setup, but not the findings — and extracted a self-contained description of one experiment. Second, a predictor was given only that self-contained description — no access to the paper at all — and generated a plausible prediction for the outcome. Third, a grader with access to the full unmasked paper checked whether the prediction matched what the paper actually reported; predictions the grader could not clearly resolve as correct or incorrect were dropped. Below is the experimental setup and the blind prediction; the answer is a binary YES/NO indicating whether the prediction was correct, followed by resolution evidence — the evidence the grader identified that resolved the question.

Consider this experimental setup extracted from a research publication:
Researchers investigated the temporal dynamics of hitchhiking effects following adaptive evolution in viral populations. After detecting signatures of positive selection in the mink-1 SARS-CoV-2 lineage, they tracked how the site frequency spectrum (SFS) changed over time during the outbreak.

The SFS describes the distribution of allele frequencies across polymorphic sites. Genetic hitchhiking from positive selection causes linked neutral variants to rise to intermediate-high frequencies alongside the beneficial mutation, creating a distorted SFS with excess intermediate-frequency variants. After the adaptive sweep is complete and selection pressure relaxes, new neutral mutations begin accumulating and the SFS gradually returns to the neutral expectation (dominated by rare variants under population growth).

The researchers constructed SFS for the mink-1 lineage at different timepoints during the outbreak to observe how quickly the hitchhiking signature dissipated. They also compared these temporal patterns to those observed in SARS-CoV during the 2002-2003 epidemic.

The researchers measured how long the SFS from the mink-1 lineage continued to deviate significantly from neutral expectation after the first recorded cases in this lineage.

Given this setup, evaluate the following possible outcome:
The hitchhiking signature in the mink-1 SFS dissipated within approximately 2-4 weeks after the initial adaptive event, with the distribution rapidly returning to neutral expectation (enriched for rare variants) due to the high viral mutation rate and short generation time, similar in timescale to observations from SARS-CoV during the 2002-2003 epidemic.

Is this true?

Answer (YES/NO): NO